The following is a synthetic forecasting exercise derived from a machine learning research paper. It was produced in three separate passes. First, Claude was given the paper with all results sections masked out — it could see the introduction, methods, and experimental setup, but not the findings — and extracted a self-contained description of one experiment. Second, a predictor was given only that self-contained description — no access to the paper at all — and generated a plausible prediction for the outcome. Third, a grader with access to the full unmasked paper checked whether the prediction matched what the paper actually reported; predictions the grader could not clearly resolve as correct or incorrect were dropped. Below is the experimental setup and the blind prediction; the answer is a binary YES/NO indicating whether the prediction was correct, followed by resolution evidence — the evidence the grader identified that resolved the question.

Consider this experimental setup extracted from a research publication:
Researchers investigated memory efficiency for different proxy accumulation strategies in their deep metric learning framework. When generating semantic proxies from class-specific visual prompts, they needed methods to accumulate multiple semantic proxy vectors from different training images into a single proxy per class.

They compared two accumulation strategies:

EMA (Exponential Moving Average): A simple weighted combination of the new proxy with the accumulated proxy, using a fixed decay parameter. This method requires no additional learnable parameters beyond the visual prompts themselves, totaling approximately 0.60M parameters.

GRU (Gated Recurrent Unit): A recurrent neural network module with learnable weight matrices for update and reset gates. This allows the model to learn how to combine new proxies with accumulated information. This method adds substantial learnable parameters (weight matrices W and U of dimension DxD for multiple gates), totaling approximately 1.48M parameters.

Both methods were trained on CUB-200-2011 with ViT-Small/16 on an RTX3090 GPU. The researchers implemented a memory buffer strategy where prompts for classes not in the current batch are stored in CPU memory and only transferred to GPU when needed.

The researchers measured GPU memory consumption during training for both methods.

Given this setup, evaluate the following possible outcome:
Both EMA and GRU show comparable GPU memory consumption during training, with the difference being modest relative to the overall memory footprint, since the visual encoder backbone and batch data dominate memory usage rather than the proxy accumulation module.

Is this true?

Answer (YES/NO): YES